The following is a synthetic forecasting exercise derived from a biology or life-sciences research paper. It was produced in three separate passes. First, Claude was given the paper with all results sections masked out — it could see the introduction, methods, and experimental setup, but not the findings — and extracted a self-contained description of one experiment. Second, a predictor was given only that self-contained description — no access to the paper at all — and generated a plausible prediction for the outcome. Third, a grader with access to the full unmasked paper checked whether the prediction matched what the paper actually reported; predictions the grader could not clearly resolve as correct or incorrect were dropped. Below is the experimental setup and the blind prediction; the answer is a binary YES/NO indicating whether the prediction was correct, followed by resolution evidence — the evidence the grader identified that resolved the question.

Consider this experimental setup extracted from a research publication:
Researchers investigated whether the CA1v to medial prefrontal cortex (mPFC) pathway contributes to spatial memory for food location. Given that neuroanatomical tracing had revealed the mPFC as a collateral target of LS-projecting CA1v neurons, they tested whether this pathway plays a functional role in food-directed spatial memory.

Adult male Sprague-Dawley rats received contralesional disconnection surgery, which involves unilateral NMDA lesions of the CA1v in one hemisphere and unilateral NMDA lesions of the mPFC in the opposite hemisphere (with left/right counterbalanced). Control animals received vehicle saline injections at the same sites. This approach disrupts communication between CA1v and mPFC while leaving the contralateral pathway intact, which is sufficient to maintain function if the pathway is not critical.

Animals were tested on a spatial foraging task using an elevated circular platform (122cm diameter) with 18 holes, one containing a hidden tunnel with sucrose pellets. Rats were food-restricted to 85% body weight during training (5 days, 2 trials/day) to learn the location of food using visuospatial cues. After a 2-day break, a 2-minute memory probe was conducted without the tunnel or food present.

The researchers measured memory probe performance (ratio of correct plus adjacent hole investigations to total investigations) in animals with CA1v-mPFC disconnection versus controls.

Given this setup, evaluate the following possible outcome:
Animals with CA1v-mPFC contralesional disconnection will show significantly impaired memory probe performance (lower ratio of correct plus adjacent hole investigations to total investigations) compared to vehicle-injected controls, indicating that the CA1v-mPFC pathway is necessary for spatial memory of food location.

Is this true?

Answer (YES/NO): NO